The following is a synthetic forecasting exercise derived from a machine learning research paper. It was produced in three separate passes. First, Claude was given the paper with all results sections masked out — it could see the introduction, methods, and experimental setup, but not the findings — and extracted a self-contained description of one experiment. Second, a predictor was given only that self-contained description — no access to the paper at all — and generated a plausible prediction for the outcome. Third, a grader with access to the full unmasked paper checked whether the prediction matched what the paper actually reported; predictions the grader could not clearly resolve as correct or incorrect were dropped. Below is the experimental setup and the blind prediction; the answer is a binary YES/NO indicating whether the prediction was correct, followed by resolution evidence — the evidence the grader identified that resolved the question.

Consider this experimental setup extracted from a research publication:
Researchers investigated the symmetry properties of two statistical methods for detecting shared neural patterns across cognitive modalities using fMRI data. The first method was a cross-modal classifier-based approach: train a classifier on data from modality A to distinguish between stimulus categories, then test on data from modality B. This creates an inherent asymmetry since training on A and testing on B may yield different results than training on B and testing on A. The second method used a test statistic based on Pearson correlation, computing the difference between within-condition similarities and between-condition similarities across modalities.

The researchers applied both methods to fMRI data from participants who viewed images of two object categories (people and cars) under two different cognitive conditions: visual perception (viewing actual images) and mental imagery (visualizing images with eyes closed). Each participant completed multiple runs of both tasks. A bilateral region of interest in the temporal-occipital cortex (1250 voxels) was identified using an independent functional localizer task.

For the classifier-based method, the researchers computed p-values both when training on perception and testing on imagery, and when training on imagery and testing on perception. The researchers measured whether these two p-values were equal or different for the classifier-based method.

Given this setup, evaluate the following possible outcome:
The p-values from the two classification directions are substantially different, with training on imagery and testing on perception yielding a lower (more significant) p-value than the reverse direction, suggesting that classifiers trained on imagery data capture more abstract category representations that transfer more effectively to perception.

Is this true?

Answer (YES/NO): YES